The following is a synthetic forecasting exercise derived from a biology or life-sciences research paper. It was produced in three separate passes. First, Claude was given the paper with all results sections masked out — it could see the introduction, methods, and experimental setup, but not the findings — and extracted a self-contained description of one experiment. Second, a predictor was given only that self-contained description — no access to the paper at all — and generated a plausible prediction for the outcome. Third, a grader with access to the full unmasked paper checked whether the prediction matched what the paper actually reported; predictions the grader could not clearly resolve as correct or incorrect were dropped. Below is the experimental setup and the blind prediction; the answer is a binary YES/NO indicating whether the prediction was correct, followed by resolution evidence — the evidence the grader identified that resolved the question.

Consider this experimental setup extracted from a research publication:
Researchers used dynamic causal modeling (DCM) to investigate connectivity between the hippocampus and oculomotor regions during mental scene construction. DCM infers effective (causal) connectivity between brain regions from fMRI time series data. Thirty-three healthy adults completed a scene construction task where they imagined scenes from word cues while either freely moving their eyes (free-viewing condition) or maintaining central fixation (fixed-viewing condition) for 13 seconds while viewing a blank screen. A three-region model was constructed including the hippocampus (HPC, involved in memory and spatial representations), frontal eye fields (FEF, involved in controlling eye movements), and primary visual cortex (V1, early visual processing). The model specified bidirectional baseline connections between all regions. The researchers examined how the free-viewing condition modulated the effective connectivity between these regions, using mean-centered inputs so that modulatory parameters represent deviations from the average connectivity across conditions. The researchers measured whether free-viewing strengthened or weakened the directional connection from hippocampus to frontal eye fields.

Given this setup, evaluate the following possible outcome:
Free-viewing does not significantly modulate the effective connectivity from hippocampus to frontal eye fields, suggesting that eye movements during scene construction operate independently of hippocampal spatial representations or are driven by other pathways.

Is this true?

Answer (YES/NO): NO